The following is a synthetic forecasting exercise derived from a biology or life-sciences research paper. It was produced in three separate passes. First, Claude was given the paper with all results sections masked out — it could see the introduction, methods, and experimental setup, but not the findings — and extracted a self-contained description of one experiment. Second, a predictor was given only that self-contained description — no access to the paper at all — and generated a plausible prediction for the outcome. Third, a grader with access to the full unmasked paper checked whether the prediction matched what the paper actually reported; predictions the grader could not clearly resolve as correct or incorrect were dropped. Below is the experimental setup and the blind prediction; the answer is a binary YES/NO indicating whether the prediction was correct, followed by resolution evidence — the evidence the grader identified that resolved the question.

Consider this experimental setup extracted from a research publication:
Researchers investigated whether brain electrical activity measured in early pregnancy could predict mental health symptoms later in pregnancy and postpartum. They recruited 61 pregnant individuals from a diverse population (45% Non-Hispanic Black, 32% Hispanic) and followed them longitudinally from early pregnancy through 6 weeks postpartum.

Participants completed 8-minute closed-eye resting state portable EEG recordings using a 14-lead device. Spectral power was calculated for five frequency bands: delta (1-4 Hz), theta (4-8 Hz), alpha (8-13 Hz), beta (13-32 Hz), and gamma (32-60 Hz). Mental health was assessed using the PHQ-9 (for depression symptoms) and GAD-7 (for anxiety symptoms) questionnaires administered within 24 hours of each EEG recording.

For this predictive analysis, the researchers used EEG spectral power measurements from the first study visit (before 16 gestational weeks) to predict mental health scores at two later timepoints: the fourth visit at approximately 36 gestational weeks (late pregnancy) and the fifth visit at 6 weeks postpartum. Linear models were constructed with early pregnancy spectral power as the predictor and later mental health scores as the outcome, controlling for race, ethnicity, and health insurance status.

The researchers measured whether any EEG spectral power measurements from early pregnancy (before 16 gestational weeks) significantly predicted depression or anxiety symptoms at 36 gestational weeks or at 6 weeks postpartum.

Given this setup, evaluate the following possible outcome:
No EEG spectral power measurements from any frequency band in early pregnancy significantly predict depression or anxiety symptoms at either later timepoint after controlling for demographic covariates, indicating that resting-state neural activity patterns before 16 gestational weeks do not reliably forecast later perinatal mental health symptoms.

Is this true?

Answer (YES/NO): NO